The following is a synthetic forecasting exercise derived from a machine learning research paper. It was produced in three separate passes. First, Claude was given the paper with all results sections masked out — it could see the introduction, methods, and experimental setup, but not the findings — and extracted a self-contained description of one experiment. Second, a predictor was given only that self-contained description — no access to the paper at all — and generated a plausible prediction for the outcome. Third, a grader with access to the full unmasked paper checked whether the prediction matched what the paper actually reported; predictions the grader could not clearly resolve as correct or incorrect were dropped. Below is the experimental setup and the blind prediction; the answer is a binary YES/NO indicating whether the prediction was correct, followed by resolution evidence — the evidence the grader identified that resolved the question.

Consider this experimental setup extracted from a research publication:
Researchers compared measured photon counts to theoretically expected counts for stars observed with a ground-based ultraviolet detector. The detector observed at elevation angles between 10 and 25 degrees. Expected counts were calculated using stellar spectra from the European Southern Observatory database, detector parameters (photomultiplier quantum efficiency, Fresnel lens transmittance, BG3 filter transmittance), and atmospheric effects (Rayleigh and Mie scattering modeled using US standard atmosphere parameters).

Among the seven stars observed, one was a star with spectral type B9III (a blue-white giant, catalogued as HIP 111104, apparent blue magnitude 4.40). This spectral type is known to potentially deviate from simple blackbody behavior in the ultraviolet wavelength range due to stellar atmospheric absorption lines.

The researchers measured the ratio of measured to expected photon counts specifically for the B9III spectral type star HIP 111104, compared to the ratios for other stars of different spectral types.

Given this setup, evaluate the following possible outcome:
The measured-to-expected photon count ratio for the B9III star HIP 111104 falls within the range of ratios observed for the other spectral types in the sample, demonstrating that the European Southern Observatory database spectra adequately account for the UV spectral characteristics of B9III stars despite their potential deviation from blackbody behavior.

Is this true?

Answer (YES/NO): NO